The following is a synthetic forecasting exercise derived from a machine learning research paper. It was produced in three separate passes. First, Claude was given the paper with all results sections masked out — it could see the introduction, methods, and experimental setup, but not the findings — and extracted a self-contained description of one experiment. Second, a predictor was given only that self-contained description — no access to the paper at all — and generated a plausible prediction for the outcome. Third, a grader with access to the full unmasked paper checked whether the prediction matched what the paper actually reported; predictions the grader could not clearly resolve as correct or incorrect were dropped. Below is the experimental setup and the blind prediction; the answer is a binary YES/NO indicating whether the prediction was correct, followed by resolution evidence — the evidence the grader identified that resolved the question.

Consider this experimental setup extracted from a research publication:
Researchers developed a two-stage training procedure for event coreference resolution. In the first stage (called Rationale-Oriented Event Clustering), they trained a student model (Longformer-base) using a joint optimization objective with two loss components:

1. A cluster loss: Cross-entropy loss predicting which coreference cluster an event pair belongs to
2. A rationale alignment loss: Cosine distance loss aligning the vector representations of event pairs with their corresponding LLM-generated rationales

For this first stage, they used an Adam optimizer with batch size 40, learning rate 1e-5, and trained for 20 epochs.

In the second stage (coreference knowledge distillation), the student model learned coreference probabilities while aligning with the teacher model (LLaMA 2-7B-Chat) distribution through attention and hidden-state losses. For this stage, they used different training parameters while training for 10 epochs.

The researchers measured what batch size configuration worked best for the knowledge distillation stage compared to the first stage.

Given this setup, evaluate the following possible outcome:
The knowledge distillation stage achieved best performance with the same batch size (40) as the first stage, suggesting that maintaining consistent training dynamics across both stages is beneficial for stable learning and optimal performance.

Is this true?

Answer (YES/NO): NO